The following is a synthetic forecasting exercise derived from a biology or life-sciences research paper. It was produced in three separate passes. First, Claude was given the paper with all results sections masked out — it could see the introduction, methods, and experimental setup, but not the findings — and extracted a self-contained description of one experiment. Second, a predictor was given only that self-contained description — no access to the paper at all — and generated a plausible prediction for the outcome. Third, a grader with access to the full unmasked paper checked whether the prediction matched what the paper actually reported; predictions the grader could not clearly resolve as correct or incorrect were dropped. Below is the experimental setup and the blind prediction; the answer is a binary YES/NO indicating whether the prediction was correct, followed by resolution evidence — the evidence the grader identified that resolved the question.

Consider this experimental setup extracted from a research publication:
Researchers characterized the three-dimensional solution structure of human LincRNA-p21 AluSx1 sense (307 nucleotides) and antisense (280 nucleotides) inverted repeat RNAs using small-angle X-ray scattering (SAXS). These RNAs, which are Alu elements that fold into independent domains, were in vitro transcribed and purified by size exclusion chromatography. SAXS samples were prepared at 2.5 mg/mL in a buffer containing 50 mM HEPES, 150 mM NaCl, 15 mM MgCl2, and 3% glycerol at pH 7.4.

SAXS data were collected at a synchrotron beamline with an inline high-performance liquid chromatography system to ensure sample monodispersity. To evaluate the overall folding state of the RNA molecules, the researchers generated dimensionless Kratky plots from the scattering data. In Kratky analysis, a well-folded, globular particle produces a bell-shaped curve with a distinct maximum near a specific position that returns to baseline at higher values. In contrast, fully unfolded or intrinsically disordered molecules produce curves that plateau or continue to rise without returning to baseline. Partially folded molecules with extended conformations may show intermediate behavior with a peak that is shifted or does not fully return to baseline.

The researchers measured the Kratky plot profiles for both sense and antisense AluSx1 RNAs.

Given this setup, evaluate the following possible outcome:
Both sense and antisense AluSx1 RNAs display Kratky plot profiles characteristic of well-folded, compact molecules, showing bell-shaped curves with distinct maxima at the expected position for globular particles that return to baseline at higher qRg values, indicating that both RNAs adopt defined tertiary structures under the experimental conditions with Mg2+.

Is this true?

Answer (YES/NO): NO